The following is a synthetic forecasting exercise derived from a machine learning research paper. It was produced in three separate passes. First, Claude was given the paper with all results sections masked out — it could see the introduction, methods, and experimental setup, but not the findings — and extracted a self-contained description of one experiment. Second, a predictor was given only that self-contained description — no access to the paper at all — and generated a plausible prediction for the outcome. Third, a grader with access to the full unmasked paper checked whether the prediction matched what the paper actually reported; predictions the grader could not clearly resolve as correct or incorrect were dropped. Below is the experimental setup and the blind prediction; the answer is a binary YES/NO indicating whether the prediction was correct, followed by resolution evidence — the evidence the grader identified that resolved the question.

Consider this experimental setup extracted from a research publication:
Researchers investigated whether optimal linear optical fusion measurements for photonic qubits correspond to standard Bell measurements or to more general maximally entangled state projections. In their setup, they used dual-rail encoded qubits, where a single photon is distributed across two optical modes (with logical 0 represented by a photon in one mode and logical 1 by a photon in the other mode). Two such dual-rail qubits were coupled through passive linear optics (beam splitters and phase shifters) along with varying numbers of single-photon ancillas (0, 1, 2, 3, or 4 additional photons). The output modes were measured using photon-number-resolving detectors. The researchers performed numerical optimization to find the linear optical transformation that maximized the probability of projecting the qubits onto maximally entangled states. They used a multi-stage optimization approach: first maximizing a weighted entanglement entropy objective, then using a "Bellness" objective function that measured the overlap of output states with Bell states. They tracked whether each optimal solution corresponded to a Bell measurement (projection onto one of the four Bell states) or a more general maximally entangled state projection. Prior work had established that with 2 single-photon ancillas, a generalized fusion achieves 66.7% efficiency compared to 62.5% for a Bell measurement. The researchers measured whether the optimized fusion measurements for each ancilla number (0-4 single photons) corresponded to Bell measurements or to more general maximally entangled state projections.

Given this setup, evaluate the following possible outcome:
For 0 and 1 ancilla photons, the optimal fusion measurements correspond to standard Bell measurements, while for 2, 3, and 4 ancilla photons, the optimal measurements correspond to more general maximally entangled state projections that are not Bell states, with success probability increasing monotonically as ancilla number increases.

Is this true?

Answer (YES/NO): NO